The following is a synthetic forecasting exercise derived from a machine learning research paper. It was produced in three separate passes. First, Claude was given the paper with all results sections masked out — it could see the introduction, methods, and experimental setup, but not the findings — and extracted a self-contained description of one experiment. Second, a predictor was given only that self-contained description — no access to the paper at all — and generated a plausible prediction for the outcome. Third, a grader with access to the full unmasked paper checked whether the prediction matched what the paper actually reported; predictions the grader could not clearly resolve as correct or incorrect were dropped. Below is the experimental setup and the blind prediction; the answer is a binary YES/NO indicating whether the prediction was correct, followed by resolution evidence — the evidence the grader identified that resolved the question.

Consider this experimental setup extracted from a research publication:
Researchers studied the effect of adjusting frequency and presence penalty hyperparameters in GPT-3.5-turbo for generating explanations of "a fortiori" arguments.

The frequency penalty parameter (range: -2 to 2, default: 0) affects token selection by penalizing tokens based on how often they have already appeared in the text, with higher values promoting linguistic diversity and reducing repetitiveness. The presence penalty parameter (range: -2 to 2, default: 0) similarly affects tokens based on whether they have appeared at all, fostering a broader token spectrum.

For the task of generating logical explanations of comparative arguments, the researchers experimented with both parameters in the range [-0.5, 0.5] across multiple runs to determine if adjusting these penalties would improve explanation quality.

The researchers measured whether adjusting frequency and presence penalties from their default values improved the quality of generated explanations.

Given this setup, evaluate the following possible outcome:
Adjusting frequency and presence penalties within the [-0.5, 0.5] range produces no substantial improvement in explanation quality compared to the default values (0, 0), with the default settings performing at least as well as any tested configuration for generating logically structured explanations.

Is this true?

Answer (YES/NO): YES